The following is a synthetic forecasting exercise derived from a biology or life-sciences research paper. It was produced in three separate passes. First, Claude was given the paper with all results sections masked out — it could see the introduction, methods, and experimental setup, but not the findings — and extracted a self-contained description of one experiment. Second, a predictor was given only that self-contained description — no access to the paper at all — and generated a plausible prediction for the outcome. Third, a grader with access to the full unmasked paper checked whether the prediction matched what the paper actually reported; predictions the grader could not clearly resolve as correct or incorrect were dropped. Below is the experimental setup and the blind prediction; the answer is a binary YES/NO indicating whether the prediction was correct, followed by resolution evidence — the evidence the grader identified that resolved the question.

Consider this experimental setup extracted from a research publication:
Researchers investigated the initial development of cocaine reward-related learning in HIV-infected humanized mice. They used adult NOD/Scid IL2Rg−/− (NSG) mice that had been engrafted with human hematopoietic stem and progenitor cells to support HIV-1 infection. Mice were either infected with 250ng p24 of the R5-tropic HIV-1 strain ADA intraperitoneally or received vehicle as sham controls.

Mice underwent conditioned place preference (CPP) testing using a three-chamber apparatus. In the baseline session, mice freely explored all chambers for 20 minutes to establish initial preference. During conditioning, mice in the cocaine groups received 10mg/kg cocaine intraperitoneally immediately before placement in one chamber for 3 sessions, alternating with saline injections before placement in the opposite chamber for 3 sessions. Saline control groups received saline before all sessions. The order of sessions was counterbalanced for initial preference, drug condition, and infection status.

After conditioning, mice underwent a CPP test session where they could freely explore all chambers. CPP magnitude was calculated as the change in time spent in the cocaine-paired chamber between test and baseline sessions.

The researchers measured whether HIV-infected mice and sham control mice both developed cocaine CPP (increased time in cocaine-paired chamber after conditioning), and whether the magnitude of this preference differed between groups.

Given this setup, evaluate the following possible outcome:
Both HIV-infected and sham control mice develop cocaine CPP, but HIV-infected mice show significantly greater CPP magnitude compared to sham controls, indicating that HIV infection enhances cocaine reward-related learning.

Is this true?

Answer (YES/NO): NO